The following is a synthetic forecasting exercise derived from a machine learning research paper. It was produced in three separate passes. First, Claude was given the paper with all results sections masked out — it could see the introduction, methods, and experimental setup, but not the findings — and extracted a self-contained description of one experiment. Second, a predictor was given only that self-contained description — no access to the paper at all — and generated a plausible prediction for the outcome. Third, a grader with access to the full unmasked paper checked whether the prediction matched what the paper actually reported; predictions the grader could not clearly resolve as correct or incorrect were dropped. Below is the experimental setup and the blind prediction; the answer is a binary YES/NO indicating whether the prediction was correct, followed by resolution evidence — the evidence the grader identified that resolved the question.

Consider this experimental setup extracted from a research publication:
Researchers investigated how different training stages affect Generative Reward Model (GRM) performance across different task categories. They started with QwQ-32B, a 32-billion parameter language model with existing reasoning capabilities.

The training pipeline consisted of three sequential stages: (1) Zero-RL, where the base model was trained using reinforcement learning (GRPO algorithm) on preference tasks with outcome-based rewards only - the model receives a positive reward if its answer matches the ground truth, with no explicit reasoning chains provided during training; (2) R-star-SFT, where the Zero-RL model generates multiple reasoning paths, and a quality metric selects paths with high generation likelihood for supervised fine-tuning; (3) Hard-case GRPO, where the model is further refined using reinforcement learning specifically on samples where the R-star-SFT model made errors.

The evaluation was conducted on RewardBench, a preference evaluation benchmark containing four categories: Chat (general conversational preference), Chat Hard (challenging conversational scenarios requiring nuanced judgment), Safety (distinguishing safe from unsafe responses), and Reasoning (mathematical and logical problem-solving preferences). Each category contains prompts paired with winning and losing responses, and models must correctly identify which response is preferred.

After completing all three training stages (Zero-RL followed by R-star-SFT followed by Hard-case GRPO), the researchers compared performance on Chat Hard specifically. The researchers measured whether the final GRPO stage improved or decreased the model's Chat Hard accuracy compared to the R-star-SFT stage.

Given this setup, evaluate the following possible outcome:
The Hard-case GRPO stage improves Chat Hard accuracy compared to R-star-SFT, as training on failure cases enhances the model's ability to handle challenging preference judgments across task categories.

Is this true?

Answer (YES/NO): NO